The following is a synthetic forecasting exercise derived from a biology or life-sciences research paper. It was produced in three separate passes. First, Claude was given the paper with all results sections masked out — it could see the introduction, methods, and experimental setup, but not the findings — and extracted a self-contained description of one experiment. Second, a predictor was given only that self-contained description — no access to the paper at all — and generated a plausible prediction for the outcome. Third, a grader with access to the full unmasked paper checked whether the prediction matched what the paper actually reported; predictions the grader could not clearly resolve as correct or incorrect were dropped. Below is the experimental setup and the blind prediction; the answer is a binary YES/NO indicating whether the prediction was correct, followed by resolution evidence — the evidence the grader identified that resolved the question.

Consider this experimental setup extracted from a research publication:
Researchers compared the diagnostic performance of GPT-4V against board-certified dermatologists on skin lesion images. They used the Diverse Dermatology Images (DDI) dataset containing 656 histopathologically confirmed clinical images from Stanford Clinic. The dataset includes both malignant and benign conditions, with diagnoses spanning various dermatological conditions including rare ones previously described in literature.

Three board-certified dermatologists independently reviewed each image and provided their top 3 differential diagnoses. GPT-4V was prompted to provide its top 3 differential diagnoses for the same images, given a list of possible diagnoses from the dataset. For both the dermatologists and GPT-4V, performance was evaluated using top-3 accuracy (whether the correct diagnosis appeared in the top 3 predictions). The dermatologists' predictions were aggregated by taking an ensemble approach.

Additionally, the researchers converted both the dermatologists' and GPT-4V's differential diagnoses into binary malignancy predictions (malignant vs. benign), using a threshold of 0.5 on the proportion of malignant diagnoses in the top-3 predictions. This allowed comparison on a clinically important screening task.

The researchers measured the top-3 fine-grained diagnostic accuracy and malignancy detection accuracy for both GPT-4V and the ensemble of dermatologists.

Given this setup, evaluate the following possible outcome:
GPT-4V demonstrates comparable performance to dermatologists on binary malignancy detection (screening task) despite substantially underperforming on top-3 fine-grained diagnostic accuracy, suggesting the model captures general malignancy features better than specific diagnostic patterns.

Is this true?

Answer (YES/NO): NO